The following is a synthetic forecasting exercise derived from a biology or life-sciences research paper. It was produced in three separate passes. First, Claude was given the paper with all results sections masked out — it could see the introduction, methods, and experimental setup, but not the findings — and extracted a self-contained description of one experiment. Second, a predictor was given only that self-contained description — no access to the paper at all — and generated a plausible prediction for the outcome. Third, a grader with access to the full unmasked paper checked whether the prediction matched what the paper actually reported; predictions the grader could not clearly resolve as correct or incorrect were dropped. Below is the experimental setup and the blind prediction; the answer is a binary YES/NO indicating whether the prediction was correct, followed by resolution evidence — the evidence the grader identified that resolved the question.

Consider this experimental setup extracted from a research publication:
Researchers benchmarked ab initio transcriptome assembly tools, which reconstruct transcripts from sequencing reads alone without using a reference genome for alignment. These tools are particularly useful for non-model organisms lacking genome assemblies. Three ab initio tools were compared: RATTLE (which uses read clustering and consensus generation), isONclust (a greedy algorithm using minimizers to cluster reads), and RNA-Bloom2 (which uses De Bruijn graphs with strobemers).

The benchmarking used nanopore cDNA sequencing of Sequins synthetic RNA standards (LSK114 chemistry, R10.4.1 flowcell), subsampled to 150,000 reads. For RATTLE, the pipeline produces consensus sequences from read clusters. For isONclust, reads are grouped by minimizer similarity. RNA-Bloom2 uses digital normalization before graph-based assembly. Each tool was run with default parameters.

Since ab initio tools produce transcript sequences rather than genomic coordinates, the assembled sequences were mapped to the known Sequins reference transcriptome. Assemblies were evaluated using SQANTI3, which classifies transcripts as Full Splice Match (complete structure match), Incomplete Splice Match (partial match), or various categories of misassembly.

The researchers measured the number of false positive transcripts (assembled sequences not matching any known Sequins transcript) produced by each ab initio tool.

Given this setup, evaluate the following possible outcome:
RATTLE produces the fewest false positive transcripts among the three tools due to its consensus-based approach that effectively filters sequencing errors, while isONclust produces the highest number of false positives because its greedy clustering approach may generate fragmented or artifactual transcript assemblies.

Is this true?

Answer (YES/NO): NO